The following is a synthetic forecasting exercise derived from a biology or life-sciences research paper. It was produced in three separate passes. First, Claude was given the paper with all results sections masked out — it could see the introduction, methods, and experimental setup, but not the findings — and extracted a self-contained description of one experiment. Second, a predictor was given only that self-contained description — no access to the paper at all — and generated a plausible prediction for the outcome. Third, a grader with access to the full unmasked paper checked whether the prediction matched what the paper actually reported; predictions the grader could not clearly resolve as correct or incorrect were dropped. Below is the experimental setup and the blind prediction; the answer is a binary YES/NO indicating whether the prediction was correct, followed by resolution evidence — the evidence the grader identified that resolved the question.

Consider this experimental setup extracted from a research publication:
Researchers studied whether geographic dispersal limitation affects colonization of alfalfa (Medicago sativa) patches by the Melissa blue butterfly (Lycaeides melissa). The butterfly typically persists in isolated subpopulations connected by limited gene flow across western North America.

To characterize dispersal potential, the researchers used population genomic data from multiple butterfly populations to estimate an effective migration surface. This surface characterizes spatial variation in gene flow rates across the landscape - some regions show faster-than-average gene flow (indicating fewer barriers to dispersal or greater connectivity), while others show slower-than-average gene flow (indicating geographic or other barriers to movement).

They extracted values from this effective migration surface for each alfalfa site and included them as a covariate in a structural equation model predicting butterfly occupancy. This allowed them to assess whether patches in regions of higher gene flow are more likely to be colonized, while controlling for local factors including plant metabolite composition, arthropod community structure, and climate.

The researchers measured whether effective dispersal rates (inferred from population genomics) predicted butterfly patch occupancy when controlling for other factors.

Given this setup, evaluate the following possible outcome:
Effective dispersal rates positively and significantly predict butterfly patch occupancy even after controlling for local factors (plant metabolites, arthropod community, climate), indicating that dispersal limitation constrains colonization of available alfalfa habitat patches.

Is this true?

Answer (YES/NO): YES